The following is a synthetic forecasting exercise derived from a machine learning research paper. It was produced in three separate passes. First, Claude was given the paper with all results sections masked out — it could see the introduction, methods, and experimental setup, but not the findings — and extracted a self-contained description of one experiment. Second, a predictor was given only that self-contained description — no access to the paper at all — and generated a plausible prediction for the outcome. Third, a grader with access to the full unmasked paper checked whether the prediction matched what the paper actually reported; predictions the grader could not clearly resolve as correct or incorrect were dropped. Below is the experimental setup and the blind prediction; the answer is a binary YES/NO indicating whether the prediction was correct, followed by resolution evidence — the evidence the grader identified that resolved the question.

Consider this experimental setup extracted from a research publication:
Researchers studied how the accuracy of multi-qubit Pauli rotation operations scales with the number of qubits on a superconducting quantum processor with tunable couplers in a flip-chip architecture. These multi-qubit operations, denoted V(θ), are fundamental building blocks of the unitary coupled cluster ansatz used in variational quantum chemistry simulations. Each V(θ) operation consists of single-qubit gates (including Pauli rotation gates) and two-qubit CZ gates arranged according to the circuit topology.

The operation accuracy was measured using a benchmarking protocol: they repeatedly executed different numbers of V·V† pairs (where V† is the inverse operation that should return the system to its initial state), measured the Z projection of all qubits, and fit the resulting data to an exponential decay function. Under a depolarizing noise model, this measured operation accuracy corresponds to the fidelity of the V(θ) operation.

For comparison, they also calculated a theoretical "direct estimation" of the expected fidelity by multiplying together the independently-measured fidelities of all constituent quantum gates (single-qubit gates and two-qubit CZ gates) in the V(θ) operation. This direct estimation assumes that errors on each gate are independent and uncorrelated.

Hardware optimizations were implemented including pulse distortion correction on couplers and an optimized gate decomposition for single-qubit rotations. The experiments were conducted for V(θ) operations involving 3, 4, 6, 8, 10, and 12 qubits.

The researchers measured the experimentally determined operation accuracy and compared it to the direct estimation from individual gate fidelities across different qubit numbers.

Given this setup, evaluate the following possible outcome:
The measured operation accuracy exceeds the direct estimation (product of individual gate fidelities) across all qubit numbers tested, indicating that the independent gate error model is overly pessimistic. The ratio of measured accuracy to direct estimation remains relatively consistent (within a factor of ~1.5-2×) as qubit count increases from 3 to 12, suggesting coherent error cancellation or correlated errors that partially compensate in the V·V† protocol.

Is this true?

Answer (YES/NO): NO